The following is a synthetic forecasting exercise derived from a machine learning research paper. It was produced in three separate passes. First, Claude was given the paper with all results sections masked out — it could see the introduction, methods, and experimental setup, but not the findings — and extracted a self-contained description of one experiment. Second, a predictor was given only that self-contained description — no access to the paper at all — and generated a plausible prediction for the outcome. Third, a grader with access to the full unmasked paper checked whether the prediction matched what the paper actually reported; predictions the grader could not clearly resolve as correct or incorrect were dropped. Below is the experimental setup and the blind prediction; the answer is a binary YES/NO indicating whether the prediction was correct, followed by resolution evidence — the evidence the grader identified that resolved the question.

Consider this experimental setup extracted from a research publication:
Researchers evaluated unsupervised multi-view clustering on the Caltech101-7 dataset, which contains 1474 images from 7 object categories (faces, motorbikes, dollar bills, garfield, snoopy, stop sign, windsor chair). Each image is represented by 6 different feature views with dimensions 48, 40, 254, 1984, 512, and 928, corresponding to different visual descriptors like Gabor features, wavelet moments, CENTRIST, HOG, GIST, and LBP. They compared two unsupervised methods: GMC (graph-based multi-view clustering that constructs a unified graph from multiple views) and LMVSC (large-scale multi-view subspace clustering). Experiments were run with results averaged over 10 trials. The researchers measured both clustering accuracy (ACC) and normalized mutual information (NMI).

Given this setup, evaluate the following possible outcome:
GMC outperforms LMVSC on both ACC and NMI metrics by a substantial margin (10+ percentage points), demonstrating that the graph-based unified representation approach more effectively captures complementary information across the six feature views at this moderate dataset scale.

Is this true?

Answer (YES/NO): NO